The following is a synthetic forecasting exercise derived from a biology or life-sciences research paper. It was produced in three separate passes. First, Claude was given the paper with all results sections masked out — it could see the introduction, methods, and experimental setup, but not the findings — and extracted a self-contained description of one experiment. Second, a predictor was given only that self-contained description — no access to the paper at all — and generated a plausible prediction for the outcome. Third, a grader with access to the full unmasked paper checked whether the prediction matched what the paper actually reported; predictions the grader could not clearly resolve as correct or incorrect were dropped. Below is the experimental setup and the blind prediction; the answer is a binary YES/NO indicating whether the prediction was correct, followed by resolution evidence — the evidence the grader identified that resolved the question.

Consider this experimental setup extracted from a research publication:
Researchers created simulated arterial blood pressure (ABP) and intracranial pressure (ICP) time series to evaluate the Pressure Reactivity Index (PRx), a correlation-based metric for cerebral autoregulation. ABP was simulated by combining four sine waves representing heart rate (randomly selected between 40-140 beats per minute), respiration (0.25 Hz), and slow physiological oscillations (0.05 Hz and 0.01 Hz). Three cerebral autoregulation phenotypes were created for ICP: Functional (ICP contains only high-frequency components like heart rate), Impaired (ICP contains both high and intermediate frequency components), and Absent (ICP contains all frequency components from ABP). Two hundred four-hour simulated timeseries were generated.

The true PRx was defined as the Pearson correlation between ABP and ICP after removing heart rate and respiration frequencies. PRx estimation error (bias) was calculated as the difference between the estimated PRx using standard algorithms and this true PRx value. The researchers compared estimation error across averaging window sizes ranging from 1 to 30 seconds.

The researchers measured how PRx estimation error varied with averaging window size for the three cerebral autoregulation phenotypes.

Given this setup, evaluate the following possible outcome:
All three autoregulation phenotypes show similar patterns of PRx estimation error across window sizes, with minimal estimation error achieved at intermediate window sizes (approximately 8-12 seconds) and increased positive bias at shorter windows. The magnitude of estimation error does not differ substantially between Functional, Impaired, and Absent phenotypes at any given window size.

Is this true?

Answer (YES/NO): NO